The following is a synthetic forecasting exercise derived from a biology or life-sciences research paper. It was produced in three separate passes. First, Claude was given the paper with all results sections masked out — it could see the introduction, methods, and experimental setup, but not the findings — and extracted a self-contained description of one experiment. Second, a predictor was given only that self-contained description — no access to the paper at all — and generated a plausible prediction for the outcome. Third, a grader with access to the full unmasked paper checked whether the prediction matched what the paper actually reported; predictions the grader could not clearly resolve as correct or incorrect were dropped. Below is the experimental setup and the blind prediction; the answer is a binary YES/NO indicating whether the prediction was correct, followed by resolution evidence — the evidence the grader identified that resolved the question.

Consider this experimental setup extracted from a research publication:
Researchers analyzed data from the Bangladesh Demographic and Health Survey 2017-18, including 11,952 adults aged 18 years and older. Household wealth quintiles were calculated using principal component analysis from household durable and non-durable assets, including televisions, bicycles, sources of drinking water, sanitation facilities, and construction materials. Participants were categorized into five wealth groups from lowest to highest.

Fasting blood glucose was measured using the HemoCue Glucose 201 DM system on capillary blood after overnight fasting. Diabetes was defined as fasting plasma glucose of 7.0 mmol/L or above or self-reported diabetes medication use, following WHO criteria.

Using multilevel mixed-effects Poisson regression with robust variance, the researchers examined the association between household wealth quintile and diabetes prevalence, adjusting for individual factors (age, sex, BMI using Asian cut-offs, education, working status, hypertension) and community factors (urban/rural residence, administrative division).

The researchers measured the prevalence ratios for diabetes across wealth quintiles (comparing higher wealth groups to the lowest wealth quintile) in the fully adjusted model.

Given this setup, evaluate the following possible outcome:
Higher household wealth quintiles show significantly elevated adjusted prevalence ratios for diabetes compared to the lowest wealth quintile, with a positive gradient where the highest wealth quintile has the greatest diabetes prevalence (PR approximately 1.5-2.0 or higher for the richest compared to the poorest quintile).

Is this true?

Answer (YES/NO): YES